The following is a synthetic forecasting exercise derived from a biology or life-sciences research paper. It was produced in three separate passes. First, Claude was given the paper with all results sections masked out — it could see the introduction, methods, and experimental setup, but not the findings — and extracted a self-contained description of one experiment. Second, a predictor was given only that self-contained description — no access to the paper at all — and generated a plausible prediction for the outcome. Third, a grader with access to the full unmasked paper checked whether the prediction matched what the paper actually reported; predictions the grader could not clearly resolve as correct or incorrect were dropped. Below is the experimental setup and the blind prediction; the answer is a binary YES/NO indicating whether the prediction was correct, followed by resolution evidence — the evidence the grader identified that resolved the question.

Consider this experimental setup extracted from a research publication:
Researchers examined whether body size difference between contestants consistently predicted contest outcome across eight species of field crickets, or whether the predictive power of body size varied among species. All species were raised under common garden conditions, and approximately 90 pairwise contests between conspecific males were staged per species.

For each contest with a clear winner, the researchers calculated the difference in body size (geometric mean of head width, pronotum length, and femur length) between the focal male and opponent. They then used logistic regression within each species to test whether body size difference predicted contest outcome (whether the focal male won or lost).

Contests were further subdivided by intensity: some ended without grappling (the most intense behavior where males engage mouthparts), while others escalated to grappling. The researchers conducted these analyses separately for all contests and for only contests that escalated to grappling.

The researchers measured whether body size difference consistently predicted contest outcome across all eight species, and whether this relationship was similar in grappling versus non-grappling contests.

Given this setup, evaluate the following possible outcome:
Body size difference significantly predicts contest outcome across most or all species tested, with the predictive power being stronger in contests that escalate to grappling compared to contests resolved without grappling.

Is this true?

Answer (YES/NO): NO